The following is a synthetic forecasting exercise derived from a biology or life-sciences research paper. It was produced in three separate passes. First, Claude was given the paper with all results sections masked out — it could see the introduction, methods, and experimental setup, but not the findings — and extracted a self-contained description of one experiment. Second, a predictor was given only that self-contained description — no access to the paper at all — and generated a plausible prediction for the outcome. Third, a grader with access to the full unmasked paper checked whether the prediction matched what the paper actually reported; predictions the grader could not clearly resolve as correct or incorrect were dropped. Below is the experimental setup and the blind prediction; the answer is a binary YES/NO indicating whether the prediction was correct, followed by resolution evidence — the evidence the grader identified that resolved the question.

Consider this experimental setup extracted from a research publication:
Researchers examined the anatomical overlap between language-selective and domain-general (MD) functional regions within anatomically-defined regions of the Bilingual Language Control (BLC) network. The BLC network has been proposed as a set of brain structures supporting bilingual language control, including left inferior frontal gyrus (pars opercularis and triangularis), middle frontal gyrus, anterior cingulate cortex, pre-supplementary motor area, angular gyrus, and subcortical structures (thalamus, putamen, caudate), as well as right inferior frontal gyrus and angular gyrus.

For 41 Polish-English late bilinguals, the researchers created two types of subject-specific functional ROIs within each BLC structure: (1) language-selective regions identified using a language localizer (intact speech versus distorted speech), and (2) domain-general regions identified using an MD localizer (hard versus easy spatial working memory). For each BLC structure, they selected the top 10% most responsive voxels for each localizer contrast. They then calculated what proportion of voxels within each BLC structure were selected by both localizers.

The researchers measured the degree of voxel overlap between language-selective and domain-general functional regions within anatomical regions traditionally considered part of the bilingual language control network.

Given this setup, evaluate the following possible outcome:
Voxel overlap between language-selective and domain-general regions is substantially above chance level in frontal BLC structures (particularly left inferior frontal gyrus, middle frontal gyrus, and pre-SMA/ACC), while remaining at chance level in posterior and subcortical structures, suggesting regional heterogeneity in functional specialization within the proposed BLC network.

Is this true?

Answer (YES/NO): NO